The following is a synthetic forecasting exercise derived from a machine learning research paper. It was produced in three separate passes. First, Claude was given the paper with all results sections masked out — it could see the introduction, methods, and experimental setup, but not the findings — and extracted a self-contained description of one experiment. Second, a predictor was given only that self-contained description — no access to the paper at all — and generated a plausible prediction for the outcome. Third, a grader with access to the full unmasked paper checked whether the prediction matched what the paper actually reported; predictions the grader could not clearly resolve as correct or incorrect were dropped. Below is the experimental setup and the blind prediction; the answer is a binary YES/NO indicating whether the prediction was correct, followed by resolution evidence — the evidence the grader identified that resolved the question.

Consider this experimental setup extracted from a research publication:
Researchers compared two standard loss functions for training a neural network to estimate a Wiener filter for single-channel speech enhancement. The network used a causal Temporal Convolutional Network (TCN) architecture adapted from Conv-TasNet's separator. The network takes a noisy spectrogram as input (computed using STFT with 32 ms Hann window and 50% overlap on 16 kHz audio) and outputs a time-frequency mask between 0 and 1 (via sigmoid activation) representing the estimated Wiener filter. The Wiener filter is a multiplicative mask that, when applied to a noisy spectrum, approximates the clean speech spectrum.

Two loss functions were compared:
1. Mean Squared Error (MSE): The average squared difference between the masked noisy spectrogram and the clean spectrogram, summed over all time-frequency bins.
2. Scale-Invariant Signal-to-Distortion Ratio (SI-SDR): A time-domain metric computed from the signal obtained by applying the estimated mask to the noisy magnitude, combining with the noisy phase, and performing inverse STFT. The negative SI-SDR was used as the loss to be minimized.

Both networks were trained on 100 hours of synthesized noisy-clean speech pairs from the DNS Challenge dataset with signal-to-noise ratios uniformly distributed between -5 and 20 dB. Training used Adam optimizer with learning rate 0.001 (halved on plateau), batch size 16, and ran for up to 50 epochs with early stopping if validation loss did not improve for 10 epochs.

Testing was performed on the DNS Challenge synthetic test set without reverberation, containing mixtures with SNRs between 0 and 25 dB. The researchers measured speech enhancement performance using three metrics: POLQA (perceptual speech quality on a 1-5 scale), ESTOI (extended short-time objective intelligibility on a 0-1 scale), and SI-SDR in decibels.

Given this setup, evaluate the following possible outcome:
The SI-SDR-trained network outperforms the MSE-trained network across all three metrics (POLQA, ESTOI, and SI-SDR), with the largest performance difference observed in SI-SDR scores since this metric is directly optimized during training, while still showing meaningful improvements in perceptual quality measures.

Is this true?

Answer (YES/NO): NO